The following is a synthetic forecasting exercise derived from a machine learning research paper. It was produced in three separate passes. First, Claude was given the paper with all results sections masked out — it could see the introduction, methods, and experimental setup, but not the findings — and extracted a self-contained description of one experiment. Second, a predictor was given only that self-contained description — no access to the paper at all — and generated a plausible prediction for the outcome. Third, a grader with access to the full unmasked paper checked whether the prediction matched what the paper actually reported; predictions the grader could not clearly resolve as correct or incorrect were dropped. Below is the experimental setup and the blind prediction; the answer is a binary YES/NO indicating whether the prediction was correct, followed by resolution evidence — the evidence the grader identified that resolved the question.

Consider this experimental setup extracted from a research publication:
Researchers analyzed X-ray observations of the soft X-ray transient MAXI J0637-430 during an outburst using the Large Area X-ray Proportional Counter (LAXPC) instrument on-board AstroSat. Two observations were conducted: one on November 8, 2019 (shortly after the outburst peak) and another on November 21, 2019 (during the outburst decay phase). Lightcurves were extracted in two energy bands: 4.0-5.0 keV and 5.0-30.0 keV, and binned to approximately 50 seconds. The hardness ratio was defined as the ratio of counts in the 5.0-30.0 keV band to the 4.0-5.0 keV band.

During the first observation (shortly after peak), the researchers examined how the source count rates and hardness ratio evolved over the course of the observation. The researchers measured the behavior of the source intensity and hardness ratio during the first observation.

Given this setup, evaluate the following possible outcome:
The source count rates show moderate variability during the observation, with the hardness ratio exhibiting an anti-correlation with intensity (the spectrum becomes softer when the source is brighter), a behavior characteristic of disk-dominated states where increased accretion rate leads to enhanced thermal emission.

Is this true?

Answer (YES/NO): NO